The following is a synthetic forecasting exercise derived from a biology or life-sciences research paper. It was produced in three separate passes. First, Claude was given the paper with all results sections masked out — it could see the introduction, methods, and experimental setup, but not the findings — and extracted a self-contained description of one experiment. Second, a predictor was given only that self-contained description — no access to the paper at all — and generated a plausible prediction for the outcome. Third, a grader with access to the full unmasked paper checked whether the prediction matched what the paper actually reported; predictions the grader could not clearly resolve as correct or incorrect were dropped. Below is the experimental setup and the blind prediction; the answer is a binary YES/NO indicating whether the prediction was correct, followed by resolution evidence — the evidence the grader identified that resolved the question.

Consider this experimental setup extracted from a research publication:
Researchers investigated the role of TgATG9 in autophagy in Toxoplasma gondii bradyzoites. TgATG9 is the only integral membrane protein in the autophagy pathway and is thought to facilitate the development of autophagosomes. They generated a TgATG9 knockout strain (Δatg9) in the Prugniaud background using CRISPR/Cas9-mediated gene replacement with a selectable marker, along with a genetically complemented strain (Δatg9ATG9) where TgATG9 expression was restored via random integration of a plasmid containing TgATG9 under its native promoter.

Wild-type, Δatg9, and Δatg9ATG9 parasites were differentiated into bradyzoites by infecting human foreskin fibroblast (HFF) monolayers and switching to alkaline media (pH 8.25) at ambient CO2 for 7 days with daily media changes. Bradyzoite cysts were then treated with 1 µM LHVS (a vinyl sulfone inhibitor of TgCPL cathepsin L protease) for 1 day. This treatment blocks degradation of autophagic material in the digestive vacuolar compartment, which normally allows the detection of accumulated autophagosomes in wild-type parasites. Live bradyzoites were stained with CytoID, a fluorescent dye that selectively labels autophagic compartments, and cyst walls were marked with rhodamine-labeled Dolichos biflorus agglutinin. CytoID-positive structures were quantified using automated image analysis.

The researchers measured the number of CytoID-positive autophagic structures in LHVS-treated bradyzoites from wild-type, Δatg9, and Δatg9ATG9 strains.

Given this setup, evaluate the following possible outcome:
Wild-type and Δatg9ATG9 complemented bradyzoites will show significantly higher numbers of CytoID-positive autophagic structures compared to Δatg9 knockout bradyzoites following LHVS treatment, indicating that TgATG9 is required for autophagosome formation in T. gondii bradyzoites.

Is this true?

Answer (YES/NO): YES